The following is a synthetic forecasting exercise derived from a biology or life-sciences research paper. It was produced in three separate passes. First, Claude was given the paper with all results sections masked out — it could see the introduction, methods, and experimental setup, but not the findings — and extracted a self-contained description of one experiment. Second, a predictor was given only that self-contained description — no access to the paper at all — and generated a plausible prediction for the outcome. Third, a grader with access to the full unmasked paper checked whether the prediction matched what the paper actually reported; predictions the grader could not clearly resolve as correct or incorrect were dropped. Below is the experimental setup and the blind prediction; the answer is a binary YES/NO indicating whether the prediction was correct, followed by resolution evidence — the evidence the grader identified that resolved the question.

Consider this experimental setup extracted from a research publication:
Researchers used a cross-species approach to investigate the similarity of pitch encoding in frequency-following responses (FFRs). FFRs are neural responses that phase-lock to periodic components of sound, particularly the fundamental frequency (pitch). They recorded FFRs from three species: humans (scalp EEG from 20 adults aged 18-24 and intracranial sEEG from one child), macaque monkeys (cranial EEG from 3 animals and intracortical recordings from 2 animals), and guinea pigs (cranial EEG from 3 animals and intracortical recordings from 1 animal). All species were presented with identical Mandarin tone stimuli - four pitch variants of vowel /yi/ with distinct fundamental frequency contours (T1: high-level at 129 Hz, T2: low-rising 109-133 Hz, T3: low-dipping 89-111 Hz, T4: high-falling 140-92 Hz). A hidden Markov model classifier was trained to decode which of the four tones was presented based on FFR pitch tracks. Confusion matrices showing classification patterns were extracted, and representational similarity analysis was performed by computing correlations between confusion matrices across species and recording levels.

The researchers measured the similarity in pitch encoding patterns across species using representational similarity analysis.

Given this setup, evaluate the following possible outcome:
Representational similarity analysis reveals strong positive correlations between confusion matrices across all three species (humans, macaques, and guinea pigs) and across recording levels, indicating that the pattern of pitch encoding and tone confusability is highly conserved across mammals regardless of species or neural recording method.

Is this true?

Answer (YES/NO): NO